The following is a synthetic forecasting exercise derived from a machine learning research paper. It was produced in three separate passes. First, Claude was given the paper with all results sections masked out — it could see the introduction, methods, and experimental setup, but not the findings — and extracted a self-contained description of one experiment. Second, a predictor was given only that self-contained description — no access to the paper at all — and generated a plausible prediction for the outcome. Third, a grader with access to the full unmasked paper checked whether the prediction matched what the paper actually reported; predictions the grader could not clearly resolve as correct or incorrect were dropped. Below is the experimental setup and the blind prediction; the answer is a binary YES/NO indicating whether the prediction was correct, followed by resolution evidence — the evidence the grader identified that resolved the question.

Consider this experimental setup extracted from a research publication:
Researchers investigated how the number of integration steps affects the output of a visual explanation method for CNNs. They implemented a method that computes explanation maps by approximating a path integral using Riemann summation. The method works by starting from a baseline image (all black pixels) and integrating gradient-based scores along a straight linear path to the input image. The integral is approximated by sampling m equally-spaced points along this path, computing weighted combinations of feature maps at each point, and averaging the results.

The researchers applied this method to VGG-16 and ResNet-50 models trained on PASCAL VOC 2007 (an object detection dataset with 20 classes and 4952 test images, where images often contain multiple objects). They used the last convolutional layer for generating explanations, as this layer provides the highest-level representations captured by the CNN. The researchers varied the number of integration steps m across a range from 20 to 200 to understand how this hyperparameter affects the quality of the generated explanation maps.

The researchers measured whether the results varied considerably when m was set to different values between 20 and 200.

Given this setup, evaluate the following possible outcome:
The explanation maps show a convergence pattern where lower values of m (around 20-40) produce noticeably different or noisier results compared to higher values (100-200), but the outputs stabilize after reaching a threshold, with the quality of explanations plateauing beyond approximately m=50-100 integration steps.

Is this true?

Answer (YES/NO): NO